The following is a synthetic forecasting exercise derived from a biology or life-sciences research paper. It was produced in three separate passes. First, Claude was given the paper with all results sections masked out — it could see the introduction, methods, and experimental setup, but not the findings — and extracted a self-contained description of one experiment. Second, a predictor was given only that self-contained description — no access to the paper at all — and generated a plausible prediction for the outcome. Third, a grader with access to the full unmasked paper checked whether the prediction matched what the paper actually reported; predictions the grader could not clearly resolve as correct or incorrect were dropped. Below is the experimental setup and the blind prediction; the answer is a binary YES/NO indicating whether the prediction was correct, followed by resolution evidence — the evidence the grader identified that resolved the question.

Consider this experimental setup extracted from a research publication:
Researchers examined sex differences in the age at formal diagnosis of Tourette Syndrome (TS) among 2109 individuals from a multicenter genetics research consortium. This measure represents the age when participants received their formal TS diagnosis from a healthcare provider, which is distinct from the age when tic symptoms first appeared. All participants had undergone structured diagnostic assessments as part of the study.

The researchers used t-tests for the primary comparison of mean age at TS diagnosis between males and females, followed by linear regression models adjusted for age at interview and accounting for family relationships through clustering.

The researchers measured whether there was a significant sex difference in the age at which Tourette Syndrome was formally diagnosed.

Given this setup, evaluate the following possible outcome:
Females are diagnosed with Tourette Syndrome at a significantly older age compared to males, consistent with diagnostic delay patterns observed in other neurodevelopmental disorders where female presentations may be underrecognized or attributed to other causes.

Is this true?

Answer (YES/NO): YES